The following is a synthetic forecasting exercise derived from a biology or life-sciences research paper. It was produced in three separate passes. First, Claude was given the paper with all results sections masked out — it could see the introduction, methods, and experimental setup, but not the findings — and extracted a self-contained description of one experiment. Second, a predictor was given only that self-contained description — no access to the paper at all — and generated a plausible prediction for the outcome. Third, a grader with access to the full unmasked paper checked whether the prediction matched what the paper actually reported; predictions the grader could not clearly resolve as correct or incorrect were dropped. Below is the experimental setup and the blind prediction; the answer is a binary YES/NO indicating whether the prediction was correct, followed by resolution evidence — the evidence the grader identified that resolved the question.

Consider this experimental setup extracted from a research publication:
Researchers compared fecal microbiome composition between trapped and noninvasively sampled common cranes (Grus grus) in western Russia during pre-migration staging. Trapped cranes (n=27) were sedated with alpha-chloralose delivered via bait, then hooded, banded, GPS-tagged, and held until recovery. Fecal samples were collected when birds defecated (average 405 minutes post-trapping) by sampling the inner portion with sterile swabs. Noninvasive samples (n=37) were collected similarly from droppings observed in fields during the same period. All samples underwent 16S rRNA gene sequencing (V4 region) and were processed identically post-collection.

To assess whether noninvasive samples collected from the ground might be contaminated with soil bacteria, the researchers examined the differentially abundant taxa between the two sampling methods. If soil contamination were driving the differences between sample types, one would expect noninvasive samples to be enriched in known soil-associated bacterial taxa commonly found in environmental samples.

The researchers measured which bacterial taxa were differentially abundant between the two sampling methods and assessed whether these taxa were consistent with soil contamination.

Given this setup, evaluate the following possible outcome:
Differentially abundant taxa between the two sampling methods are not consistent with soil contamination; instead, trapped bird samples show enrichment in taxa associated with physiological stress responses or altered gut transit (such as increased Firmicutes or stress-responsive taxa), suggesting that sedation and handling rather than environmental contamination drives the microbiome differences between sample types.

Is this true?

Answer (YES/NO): NO